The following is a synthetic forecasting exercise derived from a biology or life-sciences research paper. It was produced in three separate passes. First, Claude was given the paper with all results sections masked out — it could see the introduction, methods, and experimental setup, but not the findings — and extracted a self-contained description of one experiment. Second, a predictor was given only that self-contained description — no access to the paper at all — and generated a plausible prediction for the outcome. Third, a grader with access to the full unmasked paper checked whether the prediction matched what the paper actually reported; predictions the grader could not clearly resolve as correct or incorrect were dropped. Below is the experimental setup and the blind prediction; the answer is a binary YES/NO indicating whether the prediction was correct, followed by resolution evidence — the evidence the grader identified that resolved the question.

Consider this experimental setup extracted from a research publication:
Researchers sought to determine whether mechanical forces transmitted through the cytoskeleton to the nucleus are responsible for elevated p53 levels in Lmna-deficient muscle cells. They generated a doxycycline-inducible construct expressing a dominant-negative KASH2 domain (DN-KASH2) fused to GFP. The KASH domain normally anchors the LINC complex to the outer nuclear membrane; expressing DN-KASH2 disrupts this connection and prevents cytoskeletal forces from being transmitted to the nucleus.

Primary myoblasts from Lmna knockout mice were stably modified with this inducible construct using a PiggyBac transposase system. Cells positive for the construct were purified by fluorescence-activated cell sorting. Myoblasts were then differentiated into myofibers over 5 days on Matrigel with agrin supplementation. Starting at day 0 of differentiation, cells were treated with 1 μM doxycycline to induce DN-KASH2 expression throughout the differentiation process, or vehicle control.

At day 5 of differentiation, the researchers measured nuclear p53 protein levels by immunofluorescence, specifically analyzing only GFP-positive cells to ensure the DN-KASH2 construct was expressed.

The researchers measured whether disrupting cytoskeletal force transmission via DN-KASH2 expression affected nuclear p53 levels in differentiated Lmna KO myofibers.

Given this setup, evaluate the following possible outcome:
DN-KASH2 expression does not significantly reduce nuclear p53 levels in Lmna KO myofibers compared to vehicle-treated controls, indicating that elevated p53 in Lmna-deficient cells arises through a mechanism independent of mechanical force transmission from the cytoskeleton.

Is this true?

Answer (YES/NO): NO